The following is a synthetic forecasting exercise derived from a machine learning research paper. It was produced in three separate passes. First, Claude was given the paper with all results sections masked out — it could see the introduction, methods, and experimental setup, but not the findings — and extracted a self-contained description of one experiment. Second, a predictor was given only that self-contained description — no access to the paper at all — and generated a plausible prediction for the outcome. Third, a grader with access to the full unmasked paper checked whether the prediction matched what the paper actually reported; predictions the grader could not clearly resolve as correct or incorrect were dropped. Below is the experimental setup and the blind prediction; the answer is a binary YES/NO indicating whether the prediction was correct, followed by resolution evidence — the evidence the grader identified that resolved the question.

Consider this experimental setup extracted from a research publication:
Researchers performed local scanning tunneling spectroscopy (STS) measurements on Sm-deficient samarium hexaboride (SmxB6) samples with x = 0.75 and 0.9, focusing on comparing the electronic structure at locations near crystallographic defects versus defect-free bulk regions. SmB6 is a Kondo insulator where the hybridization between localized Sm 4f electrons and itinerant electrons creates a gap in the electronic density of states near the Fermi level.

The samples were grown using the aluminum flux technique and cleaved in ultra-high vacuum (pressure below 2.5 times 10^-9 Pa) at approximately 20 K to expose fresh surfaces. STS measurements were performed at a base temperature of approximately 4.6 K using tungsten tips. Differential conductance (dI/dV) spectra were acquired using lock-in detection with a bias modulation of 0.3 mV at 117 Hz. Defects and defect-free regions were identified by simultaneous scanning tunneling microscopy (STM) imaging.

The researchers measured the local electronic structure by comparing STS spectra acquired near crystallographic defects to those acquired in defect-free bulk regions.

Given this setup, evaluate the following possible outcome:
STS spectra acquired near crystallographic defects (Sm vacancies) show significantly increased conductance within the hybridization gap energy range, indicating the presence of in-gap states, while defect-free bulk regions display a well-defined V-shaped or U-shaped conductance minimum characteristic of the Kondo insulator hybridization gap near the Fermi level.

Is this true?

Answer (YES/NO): NO